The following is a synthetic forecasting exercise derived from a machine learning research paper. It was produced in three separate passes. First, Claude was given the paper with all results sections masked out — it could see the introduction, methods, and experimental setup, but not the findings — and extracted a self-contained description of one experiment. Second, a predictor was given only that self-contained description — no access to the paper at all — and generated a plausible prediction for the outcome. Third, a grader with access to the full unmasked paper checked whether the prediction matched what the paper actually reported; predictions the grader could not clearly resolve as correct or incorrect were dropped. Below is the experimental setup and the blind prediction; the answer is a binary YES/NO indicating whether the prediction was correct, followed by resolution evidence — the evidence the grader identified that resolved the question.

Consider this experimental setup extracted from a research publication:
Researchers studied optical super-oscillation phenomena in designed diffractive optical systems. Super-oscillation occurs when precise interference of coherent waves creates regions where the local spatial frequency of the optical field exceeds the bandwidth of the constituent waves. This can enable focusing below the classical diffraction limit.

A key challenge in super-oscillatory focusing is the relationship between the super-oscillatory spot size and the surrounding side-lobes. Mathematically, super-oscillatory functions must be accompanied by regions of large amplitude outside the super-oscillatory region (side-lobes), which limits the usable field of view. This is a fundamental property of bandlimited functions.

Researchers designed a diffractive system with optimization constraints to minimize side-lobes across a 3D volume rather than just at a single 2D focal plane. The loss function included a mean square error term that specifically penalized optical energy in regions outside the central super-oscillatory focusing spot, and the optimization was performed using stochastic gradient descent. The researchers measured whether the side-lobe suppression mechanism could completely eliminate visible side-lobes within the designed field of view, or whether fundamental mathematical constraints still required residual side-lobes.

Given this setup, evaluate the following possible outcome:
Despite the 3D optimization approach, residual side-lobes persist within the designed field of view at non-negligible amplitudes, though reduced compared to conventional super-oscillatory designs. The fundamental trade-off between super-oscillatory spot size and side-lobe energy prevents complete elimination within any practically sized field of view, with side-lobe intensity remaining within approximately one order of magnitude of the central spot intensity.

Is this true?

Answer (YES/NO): NO